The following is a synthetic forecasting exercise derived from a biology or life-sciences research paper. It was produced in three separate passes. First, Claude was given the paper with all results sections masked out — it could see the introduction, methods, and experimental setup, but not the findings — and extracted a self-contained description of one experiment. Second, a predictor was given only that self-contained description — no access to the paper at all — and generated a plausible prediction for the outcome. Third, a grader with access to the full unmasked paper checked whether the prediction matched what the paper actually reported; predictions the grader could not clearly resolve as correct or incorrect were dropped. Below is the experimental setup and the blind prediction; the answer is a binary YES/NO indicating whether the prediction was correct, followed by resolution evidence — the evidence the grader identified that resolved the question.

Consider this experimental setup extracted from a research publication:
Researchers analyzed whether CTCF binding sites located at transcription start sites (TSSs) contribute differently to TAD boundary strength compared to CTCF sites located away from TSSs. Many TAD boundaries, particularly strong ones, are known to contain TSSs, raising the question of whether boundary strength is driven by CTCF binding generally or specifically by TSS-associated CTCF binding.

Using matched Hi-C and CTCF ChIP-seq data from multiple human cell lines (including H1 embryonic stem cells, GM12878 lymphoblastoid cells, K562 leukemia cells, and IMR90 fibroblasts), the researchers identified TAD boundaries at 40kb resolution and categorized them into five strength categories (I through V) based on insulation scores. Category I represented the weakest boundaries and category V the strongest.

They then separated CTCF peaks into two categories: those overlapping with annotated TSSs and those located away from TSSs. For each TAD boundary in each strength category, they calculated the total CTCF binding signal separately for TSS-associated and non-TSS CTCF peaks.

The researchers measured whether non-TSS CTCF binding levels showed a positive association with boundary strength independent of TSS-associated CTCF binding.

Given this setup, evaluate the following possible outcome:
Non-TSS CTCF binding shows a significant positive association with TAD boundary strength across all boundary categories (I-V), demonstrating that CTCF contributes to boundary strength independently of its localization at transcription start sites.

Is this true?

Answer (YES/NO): YES